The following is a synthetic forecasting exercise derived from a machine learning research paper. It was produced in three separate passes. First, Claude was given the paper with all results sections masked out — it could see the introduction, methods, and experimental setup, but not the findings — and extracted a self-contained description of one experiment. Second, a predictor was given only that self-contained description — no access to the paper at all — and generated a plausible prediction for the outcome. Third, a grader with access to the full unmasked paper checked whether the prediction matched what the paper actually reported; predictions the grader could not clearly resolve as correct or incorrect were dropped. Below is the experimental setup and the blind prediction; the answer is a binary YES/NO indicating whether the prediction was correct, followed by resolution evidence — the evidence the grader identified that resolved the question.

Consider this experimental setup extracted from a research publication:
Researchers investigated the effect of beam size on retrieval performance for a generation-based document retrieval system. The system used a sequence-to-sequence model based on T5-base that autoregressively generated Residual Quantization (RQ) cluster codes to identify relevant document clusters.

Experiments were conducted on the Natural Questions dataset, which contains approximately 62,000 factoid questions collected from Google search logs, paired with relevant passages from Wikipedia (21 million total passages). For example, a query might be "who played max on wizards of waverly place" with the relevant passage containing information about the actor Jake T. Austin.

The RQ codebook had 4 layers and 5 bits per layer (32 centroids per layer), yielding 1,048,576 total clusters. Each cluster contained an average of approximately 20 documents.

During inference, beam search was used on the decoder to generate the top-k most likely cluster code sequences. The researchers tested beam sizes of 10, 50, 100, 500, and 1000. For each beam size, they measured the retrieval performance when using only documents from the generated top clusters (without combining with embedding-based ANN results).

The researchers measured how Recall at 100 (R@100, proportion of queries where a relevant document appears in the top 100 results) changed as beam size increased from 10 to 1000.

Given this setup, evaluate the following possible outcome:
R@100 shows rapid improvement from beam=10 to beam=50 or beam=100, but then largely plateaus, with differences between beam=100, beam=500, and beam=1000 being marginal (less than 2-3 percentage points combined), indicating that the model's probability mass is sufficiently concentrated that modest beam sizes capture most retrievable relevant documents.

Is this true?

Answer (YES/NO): NO